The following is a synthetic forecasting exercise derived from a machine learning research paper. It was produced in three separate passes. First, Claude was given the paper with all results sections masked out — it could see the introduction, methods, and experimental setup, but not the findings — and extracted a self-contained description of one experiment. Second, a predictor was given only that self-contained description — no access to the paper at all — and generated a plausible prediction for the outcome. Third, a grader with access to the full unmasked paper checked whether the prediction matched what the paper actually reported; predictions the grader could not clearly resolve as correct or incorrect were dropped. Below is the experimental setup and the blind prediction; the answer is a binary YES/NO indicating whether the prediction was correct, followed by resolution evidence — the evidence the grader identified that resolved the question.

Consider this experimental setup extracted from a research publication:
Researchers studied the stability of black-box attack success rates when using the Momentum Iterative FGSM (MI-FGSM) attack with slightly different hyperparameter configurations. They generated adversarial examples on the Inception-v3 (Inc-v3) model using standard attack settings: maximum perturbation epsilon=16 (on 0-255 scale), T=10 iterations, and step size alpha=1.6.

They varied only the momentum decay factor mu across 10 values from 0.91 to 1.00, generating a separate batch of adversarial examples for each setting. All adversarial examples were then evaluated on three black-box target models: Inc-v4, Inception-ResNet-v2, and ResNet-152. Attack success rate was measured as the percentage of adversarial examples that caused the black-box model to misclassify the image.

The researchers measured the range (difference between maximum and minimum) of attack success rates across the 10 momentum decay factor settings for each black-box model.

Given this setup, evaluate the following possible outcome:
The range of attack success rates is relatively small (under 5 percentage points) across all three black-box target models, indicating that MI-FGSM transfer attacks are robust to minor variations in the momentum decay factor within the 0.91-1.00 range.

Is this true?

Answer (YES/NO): YES